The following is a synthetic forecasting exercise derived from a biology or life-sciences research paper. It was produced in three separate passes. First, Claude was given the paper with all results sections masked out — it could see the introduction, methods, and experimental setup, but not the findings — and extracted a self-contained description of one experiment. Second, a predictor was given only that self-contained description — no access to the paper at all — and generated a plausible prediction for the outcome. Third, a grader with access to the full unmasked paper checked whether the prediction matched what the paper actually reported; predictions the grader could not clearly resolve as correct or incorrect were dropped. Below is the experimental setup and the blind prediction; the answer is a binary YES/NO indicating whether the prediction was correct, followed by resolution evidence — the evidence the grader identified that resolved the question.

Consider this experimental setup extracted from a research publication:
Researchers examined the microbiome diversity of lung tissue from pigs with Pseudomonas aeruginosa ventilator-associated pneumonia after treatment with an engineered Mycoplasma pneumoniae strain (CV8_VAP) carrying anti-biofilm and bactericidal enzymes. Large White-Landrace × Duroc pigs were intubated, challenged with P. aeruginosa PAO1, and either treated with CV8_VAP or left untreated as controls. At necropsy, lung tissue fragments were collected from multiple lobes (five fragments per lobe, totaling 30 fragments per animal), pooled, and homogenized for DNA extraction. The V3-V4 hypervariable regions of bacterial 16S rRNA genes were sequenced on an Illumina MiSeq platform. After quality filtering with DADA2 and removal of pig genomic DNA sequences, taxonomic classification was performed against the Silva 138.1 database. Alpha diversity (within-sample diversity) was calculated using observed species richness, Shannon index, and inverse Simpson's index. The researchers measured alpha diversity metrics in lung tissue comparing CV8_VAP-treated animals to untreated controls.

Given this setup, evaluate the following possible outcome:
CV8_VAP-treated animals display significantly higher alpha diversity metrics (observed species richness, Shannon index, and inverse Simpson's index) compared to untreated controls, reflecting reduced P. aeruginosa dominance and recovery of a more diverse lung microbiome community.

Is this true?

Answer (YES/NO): NO